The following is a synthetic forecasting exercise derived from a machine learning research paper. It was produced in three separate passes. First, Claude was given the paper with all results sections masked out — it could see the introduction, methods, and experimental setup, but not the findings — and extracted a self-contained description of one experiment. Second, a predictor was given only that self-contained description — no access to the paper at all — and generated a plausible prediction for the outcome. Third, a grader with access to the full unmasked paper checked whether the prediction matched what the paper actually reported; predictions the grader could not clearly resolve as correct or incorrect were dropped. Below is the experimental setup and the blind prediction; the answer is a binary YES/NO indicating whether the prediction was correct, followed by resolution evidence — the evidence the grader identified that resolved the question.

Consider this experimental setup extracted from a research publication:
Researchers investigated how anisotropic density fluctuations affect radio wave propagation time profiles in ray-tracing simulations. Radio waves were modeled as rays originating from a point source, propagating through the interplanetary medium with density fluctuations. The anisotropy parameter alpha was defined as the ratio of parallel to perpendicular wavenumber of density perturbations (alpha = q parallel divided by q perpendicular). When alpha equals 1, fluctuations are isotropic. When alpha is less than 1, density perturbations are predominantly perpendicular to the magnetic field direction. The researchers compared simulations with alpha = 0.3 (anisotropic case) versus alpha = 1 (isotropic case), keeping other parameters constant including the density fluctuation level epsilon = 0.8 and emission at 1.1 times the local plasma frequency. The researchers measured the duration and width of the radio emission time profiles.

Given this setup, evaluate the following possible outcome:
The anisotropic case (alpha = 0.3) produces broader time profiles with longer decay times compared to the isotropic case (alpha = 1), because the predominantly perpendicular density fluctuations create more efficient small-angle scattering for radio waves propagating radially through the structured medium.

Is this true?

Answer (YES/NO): NO